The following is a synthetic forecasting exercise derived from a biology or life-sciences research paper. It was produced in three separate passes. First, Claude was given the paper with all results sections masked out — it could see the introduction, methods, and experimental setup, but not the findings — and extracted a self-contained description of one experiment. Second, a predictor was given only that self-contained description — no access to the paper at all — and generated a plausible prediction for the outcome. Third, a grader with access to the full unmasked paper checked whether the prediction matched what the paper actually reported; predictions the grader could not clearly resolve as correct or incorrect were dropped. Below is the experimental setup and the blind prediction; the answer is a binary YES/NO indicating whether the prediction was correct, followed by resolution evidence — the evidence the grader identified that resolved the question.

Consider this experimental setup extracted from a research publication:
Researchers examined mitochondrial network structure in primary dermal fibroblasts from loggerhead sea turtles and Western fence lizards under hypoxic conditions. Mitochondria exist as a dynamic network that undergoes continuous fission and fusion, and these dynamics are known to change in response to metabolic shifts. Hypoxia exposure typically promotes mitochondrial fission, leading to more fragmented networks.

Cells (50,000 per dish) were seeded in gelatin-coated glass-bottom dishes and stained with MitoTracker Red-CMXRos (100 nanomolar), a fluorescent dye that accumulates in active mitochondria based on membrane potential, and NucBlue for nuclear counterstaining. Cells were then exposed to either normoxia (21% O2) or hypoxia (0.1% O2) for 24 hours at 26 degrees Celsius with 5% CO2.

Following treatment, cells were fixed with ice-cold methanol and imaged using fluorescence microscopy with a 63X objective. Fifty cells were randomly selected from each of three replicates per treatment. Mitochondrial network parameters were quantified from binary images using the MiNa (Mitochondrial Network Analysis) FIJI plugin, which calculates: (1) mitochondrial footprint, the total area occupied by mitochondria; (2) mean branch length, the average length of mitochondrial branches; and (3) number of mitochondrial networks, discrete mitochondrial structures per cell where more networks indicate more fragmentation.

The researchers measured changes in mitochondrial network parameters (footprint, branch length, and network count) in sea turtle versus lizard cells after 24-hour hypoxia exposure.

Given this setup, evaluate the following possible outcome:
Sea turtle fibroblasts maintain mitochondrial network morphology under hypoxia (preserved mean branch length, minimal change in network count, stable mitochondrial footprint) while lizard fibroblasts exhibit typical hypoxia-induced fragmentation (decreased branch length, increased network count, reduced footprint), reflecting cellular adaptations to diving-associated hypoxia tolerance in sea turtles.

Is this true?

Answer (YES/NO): NO